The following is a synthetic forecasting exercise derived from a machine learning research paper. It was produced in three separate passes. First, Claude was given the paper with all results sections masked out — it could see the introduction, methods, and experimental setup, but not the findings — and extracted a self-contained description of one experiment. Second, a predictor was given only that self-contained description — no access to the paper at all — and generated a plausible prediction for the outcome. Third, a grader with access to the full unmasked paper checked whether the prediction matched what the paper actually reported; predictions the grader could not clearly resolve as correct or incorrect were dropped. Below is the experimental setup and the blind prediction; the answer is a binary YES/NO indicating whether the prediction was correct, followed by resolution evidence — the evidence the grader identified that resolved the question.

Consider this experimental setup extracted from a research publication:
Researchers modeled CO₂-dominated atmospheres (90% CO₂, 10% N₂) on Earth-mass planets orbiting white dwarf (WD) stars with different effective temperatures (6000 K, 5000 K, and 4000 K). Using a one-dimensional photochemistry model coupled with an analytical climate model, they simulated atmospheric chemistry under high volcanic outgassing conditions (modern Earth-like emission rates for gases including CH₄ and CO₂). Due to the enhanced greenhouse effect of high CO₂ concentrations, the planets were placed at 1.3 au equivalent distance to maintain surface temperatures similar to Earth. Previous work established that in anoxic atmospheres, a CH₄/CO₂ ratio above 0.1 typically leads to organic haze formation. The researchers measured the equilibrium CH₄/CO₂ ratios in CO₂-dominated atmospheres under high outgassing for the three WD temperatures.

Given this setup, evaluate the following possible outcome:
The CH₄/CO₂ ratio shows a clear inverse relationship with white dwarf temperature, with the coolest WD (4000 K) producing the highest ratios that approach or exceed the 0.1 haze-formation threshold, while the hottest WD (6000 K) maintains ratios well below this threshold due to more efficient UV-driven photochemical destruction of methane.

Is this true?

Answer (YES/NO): YES